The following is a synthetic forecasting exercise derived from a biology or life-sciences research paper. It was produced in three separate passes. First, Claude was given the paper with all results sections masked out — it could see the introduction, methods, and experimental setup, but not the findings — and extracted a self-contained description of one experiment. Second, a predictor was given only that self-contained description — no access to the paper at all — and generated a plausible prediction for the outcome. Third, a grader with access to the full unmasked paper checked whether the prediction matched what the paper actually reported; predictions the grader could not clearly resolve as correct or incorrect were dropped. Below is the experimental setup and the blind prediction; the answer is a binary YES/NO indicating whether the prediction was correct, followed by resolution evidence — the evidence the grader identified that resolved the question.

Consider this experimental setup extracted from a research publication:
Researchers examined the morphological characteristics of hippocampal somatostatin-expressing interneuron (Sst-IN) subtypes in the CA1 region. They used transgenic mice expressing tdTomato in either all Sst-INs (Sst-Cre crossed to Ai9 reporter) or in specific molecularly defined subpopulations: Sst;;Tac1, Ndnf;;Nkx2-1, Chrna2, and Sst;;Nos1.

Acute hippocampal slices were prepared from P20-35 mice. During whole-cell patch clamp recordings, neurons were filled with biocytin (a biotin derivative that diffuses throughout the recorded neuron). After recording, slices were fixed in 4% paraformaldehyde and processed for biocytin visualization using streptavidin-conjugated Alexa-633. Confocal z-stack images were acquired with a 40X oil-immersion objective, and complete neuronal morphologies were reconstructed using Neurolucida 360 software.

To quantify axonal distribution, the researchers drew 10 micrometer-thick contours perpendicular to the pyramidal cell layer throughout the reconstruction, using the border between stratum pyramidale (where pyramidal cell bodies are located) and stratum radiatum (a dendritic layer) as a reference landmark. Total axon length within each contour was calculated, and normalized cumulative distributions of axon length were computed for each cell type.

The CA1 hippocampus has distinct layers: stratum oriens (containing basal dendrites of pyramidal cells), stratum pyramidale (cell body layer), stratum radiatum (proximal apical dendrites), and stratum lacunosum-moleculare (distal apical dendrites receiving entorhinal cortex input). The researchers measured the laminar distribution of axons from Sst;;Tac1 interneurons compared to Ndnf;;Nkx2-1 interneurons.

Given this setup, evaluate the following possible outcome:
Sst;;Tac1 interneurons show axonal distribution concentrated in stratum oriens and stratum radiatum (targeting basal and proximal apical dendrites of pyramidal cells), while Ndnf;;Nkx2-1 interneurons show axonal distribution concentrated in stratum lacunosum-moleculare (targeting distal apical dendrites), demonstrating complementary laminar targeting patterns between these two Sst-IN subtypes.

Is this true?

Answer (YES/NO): NO